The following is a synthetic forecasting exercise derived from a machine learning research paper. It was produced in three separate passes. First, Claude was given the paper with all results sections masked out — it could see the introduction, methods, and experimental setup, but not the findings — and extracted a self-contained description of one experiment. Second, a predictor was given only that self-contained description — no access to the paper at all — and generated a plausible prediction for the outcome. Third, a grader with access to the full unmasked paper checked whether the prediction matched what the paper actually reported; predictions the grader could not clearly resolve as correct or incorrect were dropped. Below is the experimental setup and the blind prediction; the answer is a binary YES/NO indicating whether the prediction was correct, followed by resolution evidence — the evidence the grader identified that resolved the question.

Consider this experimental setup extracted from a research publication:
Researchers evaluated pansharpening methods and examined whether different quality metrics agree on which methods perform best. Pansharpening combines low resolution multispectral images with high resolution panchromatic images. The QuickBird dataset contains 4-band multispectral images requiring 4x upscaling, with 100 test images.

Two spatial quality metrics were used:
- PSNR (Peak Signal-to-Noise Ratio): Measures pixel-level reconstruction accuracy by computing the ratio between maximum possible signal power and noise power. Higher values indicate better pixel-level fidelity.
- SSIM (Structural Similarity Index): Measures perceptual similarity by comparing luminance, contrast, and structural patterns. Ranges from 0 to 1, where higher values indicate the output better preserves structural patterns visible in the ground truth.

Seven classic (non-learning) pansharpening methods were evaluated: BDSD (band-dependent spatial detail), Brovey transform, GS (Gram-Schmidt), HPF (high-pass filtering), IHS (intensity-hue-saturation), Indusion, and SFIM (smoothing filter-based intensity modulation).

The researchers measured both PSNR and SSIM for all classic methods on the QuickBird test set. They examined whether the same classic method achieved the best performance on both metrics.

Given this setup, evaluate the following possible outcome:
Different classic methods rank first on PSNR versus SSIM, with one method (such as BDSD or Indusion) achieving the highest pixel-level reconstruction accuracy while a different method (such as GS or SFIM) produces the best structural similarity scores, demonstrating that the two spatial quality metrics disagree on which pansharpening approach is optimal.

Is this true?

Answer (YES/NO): NO